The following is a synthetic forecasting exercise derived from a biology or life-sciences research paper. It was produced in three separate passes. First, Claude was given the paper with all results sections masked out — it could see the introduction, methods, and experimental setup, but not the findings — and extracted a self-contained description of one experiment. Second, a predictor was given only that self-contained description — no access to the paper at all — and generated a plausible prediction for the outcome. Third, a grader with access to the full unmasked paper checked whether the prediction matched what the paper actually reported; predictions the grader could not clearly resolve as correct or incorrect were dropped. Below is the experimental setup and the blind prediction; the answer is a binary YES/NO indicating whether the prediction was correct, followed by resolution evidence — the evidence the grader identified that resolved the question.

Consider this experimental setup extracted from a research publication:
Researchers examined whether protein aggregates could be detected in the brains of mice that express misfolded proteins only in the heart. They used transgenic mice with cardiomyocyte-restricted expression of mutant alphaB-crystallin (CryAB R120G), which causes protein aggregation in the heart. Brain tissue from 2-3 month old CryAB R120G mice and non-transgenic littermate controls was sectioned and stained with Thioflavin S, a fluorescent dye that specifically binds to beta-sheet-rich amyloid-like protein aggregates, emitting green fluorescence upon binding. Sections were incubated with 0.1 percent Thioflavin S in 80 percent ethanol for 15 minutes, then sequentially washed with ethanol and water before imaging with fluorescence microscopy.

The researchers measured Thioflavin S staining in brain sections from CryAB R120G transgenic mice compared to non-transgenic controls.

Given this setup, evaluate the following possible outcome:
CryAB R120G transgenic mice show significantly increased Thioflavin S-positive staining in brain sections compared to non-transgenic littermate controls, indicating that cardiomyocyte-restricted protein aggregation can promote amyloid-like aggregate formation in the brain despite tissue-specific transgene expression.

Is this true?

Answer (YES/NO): YES